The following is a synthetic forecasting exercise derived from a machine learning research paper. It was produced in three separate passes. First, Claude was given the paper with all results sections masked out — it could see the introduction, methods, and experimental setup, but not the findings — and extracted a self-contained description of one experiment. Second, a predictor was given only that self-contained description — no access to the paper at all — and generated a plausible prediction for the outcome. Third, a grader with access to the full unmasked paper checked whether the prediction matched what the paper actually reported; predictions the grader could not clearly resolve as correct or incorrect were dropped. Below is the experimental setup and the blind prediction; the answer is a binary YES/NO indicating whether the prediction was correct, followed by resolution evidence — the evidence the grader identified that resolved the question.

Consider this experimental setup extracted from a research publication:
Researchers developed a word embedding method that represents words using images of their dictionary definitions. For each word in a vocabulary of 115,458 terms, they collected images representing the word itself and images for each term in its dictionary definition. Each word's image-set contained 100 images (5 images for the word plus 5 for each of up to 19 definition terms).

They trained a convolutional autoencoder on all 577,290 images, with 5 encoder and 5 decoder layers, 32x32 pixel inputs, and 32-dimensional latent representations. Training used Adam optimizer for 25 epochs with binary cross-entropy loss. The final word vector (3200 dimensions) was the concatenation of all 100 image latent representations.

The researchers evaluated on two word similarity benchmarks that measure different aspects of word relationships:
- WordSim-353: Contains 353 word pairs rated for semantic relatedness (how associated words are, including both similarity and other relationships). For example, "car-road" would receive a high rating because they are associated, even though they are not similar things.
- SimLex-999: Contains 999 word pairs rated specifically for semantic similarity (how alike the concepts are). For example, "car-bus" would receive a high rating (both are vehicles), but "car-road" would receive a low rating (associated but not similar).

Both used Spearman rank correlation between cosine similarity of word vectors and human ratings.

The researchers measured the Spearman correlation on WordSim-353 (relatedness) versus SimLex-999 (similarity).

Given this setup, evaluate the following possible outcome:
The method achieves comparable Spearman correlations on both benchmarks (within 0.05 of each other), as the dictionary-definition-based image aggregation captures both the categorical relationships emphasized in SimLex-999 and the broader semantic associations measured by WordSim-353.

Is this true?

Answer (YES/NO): NO